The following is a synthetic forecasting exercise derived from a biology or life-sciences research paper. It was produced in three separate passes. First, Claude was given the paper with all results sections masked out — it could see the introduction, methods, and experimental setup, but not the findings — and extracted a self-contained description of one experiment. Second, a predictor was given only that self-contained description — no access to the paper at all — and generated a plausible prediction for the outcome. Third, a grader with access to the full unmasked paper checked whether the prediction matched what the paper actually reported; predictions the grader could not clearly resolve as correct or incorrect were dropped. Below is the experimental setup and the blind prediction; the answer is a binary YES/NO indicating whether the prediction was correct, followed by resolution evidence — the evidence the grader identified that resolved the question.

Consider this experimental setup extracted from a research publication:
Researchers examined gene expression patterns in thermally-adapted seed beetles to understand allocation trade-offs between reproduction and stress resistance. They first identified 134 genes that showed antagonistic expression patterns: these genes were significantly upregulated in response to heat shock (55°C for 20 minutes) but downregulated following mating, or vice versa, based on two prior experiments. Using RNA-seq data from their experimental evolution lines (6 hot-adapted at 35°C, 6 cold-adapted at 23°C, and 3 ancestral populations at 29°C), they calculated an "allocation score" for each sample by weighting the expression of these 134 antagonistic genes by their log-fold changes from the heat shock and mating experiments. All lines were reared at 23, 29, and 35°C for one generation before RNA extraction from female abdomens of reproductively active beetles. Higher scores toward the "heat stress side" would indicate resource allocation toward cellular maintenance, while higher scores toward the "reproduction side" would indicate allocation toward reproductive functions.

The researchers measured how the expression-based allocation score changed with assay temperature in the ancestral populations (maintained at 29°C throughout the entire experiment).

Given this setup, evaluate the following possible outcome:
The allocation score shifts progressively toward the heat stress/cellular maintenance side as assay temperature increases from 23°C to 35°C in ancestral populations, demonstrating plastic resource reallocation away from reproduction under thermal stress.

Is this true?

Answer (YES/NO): NO